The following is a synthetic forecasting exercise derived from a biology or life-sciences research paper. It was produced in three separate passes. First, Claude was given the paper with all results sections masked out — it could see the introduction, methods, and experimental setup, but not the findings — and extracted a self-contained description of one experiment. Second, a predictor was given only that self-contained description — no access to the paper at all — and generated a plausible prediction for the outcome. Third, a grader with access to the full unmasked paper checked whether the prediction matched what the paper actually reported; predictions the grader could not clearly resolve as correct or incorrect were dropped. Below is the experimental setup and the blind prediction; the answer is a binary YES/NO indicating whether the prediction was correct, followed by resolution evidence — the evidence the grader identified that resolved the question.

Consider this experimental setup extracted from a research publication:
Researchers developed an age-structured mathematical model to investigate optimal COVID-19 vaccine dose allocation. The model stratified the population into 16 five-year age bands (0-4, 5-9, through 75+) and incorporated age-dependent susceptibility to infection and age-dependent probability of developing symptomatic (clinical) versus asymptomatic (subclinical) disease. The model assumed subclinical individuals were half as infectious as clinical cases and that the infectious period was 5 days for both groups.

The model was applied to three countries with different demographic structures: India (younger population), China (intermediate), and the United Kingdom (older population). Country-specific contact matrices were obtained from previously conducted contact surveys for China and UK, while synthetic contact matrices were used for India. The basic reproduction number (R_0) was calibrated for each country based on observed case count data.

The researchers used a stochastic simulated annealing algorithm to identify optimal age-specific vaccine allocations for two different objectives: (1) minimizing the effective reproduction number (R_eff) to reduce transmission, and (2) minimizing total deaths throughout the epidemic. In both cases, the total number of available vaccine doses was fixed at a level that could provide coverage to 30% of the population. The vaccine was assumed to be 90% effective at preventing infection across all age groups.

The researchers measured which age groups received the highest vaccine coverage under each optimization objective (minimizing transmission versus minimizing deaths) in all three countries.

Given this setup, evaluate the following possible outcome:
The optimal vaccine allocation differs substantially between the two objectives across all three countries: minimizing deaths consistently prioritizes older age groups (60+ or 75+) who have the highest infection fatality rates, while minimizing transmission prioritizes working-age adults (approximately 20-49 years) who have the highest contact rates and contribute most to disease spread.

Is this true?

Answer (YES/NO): NO